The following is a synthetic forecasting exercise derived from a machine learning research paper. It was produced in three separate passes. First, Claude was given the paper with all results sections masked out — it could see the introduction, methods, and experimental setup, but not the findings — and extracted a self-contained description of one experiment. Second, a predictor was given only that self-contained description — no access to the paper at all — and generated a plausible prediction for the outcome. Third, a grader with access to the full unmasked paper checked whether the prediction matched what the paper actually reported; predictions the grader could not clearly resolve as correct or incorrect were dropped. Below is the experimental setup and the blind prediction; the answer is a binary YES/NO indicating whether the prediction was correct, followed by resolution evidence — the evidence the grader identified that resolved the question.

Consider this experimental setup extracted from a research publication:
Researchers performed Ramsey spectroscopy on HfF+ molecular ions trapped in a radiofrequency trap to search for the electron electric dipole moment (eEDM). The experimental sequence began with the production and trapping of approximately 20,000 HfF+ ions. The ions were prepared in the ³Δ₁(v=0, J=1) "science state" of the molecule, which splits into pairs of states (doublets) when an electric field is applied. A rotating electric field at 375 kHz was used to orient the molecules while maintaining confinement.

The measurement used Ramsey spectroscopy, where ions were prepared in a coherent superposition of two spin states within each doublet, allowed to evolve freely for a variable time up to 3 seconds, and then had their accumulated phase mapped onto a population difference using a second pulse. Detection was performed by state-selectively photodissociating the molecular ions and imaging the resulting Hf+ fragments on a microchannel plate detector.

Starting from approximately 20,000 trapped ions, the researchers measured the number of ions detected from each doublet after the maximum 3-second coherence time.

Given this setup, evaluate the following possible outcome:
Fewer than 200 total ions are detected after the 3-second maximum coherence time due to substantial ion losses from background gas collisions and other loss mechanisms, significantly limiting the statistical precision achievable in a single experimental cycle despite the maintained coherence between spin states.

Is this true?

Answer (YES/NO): NO